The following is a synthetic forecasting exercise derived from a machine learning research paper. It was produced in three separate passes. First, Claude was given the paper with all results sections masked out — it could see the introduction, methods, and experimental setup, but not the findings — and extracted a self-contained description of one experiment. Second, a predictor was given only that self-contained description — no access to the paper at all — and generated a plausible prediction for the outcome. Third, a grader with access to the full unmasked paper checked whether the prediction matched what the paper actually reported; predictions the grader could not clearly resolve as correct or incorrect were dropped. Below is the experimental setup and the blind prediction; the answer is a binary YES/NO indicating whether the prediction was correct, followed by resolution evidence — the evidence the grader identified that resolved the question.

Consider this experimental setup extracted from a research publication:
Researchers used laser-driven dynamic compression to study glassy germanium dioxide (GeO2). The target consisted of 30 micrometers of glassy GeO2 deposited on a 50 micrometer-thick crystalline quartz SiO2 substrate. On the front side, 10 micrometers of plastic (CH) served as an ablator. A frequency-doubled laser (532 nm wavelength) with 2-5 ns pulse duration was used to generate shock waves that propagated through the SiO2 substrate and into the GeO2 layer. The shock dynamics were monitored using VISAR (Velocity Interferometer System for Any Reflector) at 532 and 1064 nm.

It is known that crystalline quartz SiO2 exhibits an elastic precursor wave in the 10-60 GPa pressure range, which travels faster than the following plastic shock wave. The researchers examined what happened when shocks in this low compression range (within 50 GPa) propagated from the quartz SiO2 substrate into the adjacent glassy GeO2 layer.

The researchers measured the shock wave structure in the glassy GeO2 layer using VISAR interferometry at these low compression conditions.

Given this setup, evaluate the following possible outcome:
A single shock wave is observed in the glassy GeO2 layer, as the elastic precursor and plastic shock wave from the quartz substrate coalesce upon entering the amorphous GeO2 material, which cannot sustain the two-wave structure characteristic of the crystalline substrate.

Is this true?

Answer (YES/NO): NO